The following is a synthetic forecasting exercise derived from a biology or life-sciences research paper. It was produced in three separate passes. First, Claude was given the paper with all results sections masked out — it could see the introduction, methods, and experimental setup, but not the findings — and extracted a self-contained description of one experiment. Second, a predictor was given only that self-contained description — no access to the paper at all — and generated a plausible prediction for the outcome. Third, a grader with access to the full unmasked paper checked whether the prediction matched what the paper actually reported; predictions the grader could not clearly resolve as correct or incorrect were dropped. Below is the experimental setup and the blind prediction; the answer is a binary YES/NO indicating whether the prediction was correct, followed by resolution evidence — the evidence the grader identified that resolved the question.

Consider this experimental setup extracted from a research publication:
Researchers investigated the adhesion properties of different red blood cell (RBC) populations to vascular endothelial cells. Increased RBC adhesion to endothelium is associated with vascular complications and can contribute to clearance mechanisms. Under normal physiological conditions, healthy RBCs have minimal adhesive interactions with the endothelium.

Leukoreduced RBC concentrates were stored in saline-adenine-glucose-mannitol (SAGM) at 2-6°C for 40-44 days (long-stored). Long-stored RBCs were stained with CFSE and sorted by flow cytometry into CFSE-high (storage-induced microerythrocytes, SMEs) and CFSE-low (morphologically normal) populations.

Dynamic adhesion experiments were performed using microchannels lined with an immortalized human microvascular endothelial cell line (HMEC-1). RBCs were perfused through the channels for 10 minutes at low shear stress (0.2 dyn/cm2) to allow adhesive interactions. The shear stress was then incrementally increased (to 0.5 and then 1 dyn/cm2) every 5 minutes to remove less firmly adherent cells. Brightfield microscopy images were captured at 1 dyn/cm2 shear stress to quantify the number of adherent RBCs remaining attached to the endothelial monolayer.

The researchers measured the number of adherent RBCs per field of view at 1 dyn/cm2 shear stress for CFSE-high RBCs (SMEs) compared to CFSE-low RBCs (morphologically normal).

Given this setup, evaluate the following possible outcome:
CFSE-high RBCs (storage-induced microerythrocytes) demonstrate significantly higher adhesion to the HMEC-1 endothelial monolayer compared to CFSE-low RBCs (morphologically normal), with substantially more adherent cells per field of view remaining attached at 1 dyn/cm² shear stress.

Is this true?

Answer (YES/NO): YES